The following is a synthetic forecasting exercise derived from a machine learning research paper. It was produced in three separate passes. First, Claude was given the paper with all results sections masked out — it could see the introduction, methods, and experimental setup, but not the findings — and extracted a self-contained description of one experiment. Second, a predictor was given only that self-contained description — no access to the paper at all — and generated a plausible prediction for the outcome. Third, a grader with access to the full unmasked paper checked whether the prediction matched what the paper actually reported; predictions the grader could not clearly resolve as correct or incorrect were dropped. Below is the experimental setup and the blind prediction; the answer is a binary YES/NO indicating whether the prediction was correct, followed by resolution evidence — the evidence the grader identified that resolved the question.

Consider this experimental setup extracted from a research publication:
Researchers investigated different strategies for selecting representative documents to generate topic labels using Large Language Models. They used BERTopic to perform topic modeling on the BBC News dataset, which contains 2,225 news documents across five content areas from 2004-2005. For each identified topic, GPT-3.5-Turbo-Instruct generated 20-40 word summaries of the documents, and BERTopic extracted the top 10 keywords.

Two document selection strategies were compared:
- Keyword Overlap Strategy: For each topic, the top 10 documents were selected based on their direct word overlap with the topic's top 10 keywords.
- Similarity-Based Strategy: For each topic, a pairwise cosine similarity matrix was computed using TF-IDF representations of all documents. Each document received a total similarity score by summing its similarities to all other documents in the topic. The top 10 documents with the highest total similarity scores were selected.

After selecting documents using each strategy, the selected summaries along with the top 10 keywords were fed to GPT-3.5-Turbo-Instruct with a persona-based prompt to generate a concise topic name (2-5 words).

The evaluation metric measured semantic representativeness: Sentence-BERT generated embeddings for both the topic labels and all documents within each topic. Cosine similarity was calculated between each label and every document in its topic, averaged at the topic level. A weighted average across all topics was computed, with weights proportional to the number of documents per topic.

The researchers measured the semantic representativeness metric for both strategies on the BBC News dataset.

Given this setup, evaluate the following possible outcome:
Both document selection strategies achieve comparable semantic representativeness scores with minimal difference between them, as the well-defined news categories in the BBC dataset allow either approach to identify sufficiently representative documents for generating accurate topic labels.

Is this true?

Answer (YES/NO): NO